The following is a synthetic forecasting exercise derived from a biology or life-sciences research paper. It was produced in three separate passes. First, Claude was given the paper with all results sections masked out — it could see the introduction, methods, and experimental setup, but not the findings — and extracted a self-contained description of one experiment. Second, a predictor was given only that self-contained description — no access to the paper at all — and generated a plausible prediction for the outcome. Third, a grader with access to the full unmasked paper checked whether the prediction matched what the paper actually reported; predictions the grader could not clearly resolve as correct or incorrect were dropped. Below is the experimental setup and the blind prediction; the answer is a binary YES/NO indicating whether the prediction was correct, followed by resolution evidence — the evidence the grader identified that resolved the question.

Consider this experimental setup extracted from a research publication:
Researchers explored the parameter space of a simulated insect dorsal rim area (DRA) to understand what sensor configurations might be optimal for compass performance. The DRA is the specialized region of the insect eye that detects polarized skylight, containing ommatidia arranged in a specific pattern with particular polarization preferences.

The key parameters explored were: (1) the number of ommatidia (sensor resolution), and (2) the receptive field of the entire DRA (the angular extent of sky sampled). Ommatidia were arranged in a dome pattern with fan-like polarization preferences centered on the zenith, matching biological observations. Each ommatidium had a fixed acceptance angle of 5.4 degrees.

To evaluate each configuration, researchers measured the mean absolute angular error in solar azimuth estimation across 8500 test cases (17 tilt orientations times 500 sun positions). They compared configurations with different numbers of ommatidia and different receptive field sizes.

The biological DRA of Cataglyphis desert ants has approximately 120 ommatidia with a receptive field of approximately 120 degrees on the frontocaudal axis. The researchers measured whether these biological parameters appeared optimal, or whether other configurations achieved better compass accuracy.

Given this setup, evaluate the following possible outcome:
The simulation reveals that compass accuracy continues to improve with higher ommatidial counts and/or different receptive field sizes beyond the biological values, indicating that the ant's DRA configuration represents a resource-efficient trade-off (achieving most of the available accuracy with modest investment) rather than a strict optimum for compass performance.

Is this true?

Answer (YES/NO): NO